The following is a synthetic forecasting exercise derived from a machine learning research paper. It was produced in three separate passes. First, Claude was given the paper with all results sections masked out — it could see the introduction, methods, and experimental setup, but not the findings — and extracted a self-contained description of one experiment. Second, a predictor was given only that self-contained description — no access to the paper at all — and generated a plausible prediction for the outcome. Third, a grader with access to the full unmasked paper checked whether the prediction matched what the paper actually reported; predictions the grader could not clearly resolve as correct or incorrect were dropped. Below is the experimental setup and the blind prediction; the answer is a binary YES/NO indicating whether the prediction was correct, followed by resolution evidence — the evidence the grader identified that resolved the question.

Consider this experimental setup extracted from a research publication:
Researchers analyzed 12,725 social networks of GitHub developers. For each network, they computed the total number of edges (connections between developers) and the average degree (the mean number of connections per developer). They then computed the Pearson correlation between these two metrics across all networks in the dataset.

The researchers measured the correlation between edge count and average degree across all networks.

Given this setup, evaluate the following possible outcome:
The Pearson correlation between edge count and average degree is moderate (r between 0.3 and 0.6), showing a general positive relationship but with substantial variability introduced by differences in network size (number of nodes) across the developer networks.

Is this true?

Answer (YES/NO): NO